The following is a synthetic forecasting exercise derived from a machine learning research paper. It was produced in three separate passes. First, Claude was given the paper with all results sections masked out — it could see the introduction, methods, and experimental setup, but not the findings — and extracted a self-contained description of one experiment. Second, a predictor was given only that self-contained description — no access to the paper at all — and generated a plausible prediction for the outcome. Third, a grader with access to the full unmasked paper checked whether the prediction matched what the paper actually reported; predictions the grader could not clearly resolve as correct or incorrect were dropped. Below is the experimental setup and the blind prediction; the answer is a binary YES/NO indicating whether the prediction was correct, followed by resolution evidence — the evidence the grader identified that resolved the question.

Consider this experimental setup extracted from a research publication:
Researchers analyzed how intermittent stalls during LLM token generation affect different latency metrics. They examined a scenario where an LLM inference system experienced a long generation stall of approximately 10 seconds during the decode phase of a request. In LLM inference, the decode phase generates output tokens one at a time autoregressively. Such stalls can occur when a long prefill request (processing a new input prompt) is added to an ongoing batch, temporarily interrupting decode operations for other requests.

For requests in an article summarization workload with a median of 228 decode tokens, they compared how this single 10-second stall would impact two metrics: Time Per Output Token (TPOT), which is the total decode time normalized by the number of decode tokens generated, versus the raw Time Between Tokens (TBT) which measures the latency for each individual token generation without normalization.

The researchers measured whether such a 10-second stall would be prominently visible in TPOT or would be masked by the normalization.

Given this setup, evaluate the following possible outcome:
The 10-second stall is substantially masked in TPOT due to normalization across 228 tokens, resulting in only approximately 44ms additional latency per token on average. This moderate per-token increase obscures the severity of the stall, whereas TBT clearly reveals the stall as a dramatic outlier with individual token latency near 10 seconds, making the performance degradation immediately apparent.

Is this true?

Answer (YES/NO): YES